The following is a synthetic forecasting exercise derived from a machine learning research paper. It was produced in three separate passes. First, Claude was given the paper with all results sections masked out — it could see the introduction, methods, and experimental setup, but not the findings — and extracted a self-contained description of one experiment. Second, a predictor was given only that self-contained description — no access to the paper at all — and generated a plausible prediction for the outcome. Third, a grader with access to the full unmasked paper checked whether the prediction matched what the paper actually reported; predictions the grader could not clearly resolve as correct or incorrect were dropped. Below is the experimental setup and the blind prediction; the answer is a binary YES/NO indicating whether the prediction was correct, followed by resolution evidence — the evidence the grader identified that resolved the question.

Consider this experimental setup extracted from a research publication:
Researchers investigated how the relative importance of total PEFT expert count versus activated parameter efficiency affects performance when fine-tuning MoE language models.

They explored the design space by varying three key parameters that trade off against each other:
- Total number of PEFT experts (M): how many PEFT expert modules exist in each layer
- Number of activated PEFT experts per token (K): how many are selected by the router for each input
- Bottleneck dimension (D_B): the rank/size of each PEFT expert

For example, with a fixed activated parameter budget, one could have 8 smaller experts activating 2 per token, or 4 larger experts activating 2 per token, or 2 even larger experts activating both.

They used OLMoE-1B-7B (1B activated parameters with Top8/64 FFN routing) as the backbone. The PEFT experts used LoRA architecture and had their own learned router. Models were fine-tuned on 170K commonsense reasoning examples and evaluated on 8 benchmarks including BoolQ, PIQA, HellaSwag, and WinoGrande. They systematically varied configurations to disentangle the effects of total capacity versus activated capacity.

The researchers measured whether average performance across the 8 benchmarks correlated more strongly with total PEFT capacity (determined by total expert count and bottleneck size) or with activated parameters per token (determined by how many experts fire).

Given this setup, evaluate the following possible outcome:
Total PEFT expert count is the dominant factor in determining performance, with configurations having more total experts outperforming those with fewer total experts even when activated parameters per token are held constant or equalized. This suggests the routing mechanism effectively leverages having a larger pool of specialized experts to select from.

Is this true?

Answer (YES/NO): YES